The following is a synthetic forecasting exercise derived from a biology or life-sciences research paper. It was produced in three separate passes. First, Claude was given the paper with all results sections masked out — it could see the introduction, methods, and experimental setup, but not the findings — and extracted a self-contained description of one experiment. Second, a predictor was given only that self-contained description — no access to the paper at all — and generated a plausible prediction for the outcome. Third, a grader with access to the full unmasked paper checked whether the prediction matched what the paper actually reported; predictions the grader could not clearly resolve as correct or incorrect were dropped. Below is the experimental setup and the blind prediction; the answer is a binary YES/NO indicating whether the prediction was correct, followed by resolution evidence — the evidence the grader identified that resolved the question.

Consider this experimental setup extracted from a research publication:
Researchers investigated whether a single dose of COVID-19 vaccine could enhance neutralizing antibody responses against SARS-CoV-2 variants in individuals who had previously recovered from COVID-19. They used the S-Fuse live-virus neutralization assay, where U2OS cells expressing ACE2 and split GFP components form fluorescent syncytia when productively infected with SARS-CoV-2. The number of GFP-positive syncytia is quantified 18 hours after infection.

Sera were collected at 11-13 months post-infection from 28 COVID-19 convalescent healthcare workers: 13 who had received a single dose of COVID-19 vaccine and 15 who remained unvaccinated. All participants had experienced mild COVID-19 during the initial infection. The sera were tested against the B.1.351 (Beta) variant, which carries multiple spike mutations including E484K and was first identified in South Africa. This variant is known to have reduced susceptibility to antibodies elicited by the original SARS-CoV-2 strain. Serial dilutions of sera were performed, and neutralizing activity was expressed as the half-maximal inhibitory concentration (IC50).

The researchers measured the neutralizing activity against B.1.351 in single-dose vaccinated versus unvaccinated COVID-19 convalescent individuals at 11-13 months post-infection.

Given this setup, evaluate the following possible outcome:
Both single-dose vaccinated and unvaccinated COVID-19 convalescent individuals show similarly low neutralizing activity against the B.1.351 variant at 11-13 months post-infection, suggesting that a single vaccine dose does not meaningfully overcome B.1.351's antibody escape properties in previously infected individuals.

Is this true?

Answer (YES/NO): NO